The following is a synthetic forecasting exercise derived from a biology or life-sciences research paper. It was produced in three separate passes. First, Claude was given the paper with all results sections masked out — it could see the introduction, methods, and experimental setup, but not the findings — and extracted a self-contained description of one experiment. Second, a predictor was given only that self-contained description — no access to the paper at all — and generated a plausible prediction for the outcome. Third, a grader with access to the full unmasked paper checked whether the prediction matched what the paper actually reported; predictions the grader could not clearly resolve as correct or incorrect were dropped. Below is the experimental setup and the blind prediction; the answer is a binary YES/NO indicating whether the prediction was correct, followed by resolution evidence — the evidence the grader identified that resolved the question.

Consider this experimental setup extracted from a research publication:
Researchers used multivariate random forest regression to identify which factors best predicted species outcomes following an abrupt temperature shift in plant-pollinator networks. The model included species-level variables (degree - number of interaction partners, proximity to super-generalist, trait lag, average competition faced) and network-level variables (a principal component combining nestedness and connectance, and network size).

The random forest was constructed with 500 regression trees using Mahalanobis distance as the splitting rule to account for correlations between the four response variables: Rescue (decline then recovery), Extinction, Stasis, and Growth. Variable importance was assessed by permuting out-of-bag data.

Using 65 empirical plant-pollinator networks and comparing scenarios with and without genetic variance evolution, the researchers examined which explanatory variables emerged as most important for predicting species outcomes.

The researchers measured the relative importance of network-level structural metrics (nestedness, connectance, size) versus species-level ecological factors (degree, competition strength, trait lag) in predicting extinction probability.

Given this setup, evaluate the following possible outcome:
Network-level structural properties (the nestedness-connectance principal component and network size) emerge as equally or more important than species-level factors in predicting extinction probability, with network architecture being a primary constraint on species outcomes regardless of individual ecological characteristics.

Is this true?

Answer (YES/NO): NO